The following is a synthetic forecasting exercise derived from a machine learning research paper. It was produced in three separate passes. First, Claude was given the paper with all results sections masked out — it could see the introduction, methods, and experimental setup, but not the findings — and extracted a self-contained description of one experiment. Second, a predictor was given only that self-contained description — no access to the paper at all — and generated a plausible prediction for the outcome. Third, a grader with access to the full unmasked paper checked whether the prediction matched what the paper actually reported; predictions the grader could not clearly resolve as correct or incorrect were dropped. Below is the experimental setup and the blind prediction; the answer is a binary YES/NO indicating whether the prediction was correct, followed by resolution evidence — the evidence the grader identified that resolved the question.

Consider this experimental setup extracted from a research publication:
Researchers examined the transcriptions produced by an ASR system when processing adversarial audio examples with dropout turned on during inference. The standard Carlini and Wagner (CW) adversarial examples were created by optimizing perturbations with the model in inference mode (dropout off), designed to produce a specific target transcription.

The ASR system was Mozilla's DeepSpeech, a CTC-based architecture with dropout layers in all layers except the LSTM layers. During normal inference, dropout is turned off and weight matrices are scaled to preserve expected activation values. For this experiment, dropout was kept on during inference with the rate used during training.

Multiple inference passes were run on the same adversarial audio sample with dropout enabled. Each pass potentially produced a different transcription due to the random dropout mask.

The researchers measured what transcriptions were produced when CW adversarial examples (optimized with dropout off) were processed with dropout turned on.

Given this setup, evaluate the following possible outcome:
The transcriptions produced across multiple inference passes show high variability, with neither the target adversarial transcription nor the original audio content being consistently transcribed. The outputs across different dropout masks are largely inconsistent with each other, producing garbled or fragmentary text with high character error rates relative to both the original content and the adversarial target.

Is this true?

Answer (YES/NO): YES